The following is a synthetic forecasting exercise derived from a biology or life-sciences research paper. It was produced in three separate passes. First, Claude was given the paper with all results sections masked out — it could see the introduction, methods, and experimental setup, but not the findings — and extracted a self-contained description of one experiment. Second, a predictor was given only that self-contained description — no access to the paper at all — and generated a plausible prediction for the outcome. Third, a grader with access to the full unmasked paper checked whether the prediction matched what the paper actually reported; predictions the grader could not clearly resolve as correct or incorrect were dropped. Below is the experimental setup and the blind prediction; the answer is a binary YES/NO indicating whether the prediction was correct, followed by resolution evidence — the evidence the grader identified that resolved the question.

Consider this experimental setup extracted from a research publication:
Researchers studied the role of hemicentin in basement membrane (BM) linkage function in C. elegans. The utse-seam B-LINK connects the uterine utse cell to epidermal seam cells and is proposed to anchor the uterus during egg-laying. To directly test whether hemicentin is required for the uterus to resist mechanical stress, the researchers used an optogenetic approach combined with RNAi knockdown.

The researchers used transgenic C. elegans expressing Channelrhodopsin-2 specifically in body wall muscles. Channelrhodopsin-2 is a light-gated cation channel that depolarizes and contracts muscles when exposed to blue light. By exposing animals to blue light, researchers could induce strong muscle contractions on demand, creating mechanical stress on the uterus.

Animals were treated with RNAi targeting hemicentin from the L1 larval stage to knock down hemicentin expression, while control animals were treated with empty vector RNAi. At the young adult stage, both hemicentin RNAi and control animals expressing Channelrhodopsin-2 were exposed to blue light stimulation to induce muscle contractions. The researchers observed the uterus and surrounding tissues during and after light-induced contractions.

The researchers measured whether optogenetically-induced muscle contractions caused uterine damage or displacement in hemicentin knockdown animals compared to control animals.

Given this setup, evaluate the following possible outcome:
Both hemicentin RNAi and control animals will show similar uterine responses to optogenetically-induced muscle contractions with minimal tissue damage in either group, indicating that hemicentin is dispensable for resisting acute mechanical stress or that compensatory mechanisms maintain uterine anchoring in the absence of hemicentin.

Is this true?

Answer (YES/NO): NO